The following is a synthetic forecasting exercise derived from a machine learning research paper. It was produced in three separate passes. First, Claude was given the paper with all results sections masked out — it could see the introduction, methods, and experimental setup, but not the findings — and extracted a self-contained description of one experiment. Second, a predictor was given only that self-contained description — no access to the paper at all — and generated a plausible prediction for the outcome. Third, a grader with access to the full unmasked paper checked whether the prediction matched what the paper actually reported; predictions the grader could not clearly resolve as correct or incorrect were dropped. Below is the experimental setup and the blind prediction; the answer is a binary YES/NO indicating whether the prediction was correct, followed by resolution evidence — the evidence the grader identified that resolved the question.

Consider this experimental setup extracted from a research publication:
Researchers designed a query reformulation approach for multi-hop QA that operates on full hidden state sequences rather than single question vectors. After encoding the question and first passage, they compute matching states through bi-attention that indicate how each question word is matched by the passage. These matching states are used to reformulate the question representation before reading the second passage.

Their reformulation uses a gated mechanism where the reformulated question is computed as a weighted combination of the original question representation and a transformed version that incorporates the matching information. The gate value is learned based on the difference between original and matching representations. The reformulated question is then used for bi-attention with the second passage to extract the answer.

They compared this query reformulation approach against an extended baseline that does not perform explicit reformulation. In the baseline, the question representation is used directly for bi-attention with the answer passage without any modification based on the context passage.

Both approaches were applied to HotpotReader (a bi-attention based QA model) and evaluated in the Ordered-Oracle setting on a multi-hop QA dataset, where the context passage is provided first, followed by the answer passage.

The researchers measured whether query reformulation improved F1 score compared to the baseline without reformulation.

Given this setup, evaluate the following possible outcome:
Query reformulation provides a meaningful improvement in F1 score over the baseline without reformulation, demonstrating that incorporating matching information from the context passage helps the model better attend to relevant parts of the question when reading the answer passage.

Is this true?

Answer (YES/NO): NO